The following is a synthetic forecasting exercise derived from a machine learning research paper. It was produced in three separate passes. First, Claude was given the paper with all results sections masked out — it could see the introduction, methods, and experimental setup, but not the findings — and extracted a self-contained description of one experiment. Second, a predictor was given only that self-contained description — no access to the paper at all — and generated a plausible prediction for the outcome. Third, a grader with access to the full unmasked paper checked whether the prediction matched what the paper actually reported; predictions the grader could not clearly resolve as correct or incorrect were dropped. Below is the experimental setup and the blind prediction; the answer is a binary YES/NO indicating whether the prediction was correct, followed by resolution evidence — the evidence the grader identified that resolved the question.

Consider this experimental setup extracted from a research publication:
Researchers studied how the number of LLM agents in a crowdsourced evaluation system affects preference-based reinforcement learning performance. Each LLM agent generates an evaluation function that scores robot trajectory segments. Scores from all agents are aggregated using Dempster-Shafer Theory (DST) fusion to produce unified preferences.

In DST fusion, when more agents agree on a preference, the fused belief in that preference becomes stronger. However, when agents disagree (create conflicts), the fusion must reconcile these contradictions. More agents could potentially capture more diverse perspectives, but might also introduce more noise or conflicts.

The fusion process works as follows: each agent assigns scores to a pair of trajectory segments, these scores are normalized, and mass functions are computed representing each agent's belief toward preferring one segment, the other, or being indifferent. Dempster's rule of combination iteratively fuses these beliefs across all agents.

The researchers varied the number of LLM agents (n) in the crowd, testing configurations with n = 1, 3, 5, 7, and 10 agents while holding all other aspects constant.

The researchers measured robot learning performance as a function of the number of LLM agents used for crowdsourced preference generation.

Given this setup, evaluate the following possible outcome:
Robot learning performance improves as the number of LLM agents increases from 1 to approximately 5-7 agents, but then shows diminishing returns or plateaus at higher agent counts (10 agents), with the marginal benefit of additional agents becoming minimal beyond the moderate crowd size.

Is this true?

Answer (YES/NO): NO